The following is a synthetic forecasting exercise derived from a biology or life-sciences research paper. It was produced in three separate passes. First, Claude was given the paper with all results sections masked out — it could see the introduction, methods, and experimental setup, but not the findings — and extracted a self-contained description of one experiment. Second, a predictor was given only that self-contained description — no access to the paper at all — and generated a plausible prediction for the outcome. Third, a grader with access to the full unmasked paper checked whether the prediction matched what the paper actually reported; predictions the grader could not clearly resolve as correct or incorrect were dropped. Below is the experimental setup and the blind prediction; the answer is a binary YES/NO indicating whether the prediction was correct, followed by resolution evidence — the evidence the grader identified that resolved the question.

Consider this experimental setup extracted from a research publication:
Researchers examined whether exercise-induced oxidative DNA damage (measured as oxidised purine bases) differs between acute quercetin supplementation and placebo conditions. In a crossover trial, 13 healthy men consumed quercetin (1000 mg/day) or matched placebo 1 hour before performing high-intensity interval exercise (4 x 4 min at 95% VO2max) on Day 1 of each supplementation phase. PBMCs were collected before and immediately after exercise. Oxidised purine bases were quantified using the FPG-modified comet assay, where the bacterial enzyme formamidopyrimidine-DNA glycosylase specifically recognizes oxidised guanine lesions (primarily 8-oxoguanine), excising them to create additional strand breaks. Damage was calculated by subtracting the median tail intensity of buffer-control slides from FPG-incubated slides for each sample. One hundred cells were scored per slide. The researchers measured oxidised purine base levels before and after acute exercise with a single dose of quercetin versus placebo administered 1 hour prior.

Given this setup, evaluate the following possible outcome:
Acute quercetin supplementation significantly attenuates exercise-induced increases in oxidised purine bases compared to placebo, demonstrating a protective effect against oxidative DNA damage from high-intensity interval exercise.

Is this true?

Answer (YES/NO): NO